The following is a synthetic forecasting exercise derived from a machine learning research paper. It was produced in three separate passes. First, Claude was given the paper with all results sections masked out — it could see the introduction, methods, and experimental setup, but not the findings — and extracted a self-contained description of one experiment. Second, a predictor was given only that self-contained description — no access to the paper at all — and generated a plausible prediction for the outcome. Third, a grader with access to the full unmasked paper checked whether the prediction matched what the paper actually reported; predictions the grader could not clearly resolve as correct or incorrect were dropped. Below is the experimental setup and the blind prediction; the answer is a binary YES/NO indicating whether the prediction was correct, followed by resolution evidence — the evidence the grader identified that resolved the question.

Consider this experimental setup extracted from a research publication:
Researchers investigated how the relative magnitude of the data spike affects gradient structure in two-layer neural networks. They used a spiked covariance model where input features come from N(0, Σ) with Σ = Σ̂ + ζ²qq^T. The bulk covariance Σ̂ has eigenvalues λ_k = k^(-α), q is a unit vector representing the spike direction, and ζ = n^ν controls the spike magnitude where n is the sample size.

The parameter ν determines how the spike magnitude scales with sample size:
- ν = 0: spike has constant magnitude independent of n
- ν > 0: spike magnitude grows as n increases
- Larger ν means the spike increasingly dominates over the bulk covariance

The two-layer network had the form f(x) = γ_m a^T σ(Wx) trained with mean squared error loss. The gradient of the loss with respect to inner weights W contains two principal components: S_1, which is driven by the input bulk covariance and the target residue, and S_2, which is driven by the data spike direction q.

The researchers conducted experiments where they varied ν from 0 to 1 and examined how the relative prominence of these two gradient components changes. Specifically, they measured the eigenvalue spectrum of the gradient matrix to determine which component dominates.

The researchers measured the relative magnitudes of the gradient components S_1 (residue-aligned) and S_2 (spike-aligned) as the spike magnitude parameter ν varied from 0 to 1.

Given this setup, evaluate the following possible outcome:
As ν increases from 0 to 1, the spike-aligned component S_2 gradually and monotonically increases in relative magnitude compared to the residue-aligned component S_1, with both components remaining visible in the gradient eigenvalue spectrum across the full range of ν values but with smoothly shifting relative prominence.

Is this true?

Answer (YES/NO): NO